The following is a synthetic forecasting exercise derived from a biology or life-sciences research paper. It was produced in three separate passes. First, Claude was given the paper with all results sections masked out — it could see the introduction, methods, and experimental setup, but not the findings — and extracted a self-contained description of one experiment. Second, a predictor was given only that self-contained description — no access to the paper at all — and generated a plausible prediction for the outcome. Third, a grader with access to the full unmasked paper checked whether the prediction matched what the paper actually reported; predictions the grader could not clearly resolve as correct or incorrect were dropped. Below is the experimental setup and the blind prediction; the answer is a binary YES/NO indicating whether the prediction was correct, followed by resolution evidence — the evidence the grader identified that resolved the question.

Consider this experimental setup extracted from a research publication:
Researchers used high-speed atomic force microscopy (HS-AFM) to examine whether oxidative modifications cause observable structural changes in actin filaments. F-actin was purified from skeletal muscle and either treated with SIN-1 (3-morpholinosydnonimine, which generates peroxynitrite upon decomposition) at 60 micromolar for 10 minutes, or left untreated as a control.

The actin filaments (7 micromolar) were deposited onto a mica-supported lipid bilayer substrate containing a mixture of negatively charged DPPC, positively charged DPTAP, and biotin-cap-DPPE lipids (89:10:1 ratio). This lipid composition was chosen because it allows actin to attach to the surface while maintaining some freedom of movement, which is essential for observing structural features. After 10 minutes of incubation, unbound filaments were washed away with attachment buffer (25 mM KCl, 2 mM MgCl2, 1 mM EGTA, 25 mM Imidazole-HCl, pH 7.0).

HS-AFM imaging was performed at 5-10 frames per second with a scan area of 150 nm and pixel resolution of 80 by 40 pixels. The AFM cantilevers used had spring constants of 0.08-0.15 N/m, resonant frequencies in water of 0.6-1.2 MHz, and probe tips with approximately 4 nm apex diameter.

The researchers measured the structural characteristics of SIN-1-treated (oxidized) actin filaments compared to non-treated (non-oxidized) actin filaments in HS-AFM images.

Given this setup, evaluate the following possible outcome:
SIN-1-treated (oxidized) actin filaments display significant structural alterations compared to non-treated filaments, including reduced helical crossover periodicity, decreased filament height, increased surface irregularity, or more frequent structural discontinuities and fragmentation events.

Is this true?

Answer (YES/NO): NO